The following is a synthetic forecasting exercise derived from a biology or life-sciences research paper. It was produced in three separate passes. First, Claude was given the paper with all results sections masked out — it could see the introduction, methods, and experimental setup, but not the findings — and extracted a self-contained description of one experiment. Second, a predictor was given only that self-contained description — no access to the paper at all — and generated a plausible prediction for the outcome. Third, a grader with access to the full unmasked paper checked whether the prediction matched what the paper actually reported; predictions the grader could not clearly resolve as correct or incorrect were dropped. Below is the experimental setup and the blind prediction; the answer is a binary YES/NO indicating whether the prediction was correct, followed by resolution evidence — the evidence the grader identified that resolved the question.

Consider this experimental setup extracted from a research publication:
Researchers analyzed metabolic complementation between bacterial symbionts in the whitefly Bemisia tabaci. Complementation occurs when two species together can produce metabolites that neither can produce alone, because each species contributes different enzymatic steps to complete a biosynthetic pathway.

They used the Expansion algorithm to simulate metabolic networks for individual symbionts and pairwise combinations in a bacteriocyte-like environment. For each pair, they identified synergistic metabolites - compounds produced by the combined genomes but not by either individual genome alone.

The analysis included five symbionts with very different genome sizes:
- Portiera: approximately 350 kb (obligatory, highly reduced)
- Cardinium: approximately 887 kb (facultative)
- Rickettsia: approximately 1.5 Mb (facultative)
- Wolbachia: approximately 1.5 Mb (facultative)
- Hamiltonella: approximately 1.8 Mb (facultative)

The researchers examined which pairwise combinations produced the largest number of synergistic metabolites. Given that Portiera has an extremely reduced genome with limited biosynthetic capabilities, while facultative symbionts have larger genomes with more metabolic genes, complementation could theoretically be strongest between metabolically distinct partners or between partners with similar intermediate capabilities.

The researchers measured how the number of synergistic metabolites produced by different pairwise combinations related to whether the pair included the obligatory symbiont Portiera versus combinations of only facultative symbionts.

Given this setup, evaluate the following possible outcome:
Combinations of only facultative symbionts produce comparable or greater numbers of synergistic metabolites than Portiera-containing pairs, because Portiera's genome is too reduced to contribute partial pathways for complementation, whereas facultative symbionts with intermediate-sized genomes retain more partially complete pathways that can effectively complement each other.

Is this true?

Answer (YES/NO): NO